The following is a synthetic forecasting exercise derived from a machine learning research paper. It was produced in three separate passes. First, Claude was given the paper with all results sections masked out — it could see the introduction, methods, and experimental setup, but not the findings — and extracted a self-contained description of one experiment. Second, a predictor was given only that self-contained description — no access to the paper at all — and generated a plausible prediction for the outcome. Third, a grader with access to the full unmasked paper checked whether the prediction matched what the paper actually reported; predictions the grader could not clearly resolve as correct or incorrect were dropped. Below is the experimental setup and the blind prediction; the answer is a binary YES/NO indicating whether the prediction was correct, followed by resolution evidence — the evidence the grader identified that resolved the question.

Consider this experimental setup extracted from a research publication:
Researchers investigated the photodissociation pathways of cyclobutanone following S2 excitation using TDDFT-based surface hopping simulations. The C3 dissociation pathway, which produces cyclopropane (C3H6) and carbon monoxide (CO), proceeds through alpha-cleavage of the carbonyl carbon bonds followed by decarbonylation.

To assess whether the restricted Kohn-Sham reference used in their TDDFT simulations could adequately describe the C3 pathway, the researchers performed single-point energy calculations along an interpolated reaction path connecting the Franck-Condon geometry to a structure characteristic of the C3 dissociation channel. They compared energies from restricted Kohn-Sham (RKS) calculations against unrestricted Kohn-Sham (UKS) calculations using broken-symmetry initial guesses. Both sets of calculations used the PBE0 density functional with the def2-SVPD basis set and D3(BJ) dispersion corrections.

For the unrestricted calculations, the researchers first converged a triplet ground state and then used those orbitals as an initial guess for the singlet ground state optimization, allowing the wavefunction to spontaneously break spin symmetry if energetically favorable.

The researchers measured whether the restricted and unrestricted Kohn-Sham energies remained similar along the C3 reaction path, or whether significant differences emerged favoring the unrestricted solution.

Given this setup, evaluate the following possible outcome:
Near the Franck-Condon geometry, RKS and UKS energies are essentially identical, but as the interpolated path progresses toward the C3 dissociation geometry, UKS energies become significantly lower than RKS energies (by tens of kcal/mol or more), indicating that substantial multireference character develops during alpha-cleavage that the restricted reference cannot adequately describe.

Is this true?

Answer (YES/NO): NO